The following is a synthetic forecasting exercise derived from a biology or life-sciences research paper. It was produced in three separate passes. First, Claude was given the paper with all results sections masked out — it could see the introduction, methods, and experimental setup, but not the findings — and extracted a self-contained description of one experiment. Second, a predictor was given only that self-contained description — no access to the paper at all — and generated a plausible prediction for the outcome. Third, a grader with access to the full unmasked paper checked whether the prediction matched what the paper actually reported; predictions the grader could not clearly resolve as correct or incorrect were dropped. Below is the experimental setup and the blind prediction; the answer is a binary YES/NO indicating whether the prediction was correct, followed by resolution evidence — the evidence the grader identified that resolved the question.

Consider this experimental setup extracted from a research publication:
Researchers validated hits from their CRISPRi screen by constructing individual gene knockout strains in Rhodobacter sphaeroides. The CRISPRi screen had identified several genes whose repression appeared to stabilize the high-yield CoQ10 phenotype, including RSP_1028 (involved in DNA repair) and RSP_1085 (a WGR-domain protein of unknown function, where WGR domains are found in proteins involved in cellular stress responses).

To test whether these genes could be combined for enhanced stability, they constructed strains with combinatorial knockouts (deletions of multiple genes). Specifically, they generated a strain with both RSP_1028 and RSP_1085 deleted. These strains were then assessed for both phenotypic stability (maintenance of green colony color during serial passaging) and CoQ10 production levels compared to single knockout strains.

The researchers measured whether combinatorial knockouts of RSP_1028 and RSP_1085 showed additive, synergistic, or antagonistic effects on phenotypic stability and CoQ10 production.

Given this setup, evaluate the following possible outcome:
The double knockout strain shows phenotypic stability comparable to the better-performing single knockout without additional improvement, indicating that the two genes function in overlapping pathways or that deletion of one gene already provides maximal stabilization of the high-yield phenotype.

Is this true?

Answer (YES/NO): NO